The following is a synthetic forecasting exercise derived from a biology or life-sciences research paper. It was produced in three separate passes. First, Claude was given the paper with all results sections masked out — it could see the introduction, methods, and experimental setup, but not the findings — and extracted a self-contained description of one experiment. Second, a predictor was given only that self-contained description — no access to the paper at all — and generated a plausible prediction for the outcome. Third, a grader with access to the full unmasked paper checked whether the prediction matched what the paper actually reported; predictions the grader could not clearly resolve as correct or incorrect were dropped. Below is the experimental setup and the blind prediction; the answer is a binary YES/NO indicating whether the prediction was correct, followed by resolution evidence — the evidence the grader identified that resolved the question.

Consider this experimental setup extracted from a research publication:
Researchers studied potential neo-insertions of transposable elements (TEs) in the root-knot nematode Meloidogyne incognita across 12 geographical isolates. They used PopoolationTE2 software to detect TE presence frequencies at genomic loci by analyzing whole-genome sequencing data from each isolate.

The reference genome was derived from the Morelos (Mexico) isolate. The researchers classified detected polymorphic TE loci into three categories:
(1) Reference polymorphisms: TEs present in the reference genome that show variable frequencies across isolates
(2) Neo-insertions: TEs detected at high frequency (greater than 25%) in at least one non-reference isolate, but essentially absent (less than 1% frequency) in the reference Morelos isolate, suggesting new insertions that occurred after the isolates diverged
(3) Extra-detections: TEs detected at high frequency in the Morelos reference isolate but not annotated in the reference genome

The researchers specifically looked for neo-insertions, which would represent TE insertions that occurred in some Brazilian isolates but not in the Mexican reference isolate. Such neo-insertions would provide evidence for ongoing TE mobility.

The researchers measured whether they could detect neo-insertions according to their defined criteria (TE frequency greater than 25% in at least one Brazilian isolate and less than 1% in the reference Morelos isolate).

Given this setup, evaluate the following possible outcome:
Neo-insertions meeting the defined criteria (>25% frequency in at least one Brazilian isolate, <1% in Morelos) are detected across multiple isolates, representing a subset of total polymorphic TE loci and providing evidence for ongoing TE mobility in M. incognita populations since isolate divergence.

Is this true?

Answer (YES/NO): YES